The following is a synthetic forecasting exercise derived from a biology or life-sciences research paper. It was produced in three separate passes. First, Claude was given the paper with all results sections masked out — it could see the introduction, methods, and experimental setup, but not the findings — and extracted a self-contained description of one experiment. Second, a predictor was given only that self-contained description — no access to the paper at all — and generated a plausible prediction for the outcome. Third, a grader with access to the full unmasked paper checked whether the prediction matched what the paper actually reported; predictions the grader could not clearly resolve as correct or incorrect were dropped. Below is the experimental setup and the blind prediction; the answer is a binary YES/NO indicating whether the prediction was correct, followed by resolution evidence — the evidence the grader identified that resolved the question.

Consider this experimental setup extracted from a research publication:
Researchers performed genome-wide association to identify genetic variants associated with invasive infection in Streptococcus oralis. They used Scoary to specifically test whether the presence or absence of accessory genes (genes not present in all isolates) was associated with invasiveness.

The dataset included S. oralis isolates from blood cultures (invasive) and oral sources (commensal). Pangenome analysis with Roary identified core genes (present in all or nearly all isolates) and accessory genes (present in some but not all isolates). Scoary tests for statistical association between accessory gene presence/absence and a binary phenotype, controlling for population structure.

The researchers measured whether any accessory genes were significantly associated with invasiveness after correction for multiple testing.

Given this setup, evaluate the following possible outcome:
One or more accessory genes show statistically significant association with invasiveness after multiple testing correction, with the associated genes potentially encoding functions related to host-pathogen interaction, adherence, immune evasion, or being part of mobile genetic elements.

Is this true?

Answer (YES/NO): NO